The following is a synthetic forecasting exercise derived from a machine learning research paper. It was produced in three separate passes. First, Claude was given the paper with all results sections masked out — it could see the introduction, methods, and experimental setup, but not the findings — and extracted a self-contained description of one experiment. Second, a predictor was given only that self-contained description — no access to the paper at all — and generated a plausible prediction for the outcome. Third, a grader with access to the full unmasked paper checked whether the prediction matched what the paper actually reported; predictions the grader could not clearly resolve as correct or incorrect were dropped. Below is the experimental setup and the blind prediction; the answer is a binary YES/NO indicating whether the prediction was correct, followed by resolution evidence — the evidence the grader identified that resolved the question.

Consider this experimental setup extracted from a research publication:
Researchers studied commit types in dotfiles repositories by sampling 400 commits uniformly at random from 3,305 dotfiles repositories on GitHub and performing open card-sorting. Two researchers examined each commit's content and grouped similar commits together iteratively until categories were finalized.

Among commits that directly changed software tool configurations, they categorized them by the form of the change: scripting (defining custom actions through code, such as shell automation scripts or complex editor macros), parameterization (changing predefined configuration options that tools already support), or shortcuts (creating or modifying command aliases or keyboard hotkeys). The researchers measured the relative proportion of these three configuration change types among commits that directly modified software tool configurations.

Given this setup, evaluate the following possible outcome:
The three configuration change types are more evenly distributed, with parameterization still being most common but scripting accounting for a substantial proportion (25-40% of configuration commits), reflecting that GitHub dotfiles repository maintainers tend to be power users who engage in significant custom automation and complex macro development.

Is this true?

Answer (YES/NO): NO